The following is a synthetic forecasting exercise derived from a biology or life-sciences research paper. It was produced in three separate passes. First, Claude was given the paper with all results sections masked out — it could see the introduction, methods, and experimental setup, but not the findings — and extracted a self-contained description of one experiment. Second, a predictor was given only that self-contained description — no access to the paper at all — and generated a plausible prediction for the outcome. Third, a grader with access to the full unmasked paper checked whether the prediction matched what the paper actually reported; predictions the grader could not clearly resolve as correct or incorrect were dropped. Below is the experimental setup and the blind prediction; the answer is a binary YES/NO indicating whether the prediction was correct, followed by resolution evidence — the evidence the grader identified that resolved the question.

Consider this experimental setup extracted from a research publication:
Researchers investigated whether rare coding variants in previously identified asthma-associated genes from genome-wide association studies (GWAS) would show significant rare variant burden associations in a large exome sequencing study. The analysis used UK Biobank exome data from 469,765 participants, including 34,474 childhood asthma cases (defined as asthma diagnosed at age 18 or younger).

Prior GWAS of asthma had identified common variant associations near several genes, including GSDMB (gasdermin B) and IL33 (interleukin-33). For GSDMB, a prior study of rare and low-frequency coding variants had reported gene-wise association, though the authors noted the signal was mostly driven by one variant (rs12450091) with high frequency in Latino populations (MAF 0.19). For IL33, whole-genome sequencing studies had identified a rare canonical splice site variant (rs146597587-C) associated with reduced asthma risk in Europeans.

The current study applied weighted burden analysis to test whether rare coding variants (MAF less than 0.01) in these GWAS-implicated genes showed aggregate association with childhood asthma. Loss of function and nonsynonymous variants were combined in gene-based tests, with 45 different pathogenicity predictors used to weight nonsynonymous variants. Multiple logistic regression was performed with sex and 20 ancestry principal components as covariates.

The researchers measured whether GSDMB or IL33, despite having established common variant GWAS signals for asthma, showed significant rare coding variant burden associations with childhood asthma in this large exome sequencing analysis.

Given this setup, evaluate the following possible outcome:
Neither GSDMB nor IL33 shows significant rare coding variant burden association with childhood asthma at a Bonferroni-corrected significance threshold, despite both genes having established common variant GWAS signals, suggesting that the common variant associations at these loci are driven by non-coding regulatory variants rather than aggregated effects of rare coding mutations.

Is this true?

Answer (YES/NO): NO